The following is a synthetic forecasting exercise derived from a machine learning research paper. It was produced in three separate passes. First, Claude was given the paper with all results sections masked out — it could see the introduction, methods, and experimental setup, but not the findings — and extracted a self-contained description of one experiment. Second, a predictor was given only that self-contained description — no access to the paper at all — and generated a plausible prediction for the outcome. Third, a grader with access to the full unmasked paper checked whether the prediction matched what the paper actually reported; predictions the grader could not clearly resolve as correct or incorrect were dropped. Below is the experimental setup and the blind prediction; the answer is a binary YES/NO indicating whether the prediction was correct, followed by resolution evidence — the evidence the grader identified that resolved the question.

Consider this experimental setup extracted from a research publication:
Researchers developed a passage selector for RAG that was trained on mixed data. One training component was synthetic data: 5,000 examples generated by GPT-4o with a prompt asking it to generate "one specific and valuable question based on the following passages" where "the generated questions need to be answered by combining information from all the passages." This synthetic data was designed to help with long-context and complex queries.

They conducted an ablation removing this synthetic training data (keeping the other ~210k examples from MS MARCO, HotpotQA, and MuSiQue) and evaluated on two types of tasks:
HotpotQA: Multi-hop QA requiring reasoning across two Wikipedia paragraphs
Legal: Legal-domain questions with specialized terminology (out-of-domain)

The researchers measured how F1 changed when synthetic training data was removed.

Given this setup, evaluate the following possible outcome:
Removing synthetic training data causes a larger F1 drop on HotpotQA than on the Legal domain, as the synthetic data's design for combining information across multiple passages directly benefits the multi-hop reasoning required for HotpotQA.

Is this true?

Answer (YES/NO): YES